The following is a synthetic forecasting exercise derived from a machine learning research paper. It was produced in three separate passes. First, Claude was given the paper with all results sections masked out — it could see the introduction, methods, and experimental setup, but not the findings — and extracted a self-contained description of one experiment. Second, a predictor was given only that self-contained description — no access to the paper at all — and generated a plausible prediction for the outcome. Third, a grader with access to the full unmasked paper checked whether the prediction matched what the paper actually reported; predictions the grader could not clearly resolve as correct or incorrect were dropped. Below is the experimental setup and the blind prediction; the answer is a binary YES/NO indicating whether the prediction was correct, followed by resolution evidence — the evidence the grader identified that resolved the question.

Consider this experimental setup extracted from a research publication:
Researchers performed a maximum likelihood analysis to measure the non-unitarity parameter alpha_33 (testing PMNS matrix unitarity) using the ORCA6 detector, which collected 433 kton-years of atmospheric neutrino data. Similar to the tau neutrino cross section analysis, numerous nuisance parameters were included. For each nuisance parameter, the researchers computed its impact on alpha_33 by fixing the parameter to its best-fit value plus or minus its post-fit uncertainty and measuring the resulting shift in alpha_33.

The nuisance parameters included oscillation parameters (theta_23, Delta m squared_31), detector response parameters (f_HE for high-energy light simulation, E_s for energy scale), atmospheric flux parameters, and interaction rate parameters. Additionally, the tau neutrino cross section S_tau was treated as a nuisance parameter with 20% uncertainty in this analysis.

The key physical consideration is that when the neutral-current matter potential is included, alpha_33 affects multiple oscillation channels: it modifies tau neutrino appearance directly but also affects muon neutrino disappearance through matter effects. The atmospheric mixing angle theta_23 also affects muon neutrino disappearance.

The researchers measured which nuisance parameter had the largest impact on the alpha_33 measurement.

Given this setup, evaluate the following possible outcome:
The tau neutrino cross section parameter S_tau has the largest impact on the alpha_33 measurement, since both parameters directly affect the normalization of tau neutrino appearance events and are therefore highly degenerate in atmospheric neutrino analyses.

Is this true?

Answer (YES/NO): NO